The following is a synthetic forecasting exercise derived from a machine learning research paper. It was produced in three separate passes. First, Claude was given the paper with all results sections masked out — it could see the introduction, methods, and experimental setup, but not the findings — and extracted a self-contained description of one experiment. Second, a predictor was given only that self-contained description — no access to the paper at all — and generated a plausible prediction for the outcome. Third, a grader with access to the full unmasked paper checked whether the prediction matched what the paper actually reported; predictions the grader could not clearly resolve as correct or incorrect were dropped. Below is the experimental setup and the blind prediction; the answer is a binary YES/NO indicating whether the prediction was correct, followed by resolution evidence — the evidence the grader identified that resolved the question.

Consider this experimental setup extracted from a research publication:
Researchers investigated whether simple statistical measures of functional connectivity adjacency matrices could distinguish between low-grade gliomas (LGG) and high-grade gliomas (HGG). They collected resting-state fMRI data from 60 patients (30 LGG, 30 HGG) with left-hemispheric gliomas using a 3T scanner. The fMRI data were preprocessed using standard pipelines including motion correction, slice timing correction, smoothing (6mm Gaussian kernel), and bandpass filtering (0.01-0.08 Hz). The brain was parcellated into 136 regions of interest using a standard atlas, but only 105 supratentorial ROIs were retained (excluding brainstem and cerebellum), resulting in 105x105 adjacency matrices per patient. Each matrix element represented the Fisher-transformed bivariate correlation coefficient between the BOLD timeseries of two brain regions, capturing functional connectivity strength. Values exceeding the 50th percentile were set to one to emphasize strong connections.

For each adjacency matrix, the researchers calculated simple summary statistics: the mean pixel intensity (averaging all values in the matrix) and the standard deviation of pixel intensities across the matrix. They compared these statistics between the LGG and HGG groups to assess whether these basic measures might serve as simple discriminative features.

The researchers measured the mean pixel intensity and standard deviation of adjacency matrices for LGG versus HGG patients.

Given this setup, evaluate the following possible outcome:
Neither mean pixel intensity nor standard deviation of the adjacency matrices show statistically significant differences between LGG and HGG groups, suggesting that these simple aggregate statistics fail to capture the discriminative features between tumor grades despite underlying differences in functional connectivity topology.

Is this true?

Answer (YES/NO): YES